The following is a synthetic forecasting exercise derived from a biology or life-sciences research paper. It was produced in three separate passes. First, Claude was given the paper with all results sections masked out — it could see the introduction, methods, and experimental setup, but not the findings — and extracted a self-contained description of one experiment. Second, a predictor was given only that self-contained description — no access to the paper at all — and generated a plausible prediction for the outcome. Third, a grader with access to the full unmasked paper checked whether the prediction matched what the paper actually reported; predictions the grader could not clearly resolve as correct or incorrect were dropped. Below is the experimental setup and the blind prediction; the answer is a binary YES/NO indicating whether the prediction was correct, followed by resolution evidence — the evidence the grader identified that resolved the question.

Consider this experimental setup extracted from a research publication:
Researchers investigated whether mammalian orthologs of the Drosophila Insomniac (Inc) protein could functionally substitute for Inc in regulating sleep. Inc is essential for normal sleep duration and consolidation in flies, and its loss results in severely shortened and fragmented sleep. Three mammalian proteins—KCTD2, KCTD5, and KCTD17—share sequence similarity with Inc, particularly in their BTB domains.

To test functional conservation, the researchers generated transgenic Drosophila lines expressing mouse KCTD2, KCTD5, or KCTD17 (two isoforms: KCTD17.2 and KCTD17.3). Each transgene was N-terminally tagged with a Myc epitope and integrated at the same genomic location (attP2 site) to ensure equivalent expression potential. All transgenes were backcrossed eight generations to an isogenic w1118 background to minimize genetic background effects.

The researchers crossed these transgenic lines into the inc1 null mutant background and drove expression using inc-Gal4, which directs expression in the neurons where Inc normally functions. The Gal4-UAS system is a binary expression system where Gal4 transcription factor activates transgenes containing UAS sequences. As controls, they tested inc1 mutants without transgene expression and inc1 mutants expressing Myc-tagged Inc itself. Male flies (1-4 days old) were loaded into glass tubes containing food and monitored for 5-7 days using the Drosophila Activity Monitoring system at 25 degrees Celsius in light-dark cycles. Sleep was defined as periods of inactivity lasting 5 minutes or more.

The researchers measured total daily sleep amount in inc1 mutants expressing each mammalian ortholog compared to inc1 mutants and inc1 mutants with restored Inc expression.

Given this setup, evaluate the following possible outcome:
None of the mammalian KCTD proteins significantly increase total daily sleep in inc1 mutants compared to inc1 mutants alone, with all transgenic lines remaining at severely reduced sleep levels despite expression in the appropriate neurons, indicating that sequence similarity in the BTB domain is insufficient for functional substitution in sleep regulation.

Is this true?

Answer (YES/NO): NO